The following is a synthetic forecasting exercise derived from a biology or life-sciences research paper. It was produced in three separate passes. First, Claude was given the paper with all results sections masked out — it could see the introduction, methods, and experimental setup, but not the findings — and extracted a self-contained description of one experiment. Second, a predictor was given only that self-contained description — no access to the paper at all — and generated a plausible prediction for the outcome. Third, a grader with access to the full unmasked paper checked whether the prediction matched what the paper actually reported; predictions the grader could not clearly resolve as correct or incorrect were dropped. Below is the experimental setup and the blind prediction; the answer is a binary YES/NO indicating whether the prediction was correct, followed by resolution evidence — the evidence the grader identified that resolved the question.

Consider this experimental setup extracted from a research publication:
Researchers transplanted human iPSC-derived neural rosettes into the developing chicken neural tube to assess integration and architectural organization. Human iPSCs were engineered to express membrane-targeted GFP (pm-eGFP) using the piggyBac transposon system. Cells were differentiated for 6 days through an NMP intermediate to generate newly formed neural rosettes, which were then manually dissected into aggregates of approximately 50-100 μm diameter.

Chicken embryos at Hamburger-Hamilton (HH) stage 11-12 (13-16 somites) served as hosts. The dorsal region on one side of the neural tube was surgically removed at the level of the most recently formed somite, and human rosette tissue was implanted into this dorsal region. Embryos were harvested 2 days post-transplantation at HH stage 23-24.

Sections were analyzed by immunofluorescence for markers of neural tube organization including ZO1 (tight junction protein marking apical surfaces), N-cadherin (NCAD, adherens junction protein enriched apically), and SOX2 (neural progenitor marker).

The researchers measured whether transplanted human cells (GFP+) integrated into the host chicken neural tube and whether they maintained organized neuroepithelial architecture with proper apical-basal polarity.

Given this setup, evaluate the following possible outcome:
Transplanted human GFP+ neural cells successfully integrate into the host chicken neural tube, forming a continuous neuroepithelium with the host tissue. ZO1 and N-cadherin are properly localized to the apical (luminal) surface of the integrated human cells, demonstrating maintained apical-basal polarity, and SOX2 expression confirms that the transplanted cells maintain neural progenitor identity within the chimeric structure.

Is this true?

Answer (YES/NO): NO